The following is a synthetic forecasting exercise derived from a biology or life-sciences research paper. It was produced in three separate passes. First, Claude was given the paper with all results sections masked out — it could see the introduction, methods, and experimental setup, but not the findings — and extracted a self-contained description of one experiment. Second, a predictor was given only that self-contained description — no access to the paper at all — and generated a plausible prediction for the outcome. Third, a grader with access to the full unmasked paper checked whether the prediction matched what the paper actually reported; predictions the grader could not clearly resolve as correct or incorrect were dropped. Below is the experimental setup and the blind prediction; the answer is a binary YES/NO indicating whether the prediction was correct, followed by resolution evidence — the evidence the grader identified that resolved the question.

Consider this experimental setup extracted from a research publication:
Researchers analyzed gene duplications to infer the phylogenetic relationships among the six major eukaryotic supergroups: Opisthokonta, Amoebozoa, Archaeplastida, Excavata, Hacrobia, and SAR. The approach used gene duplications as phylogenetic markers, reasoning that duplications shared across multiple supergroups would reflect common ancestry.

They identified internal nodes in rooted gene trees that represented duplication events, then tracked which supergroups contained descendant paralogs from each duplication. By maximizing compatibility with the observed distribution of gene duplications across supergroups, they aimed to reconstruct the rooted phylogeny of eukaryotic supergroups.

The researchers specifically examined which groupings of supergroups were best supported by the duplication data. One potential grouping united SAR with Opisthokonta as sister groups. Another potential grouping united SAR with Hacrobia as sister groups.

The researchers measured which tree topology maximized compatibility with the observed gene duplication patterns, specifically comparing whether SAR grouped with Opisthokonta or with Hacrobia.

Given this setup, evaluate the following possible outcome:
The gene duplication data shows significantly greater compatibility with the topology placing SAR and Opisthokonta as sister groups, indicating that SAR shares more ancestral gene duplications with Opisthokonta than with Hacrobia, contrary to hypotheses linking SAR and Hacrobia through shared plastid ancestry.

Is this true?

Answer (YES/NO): NO